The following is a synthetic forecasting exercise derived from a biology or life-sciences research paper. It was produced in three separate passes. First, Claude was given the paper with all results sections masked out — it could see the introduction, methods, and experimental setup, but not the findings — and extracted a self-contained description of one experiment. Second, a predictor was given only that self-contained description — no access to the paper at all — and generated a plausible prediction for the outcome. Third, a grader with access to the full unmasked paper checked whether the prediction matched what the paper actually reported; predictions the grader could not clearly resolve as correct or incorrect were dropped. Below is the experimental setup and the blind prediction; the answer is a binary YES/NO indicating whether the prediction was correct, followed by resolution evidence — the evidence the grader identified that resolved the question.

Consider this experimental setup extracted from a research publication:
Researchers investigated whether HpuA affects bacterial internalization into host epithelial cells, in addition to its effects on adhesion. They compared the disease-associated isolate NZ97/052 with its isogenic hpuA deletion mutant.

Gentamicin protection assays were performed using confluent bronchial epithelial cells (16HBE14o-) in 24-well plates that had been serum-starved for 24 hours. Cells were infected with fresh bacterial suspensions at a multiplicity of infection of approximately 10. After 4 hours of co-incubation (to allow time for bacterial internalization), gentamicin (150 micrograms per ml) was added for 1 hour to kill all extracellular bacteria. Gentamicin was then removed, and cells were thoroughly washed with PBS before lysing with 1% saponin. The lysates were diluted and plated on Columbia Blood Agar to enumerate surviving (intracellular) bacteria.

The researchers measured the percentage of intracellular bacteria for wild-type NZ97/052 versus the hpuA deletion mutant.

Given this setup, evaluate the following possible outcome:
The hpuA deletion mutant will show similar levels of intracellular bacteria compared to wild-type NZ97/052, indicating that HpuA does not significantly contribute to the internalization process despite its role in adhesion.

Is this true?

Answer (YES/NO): NO